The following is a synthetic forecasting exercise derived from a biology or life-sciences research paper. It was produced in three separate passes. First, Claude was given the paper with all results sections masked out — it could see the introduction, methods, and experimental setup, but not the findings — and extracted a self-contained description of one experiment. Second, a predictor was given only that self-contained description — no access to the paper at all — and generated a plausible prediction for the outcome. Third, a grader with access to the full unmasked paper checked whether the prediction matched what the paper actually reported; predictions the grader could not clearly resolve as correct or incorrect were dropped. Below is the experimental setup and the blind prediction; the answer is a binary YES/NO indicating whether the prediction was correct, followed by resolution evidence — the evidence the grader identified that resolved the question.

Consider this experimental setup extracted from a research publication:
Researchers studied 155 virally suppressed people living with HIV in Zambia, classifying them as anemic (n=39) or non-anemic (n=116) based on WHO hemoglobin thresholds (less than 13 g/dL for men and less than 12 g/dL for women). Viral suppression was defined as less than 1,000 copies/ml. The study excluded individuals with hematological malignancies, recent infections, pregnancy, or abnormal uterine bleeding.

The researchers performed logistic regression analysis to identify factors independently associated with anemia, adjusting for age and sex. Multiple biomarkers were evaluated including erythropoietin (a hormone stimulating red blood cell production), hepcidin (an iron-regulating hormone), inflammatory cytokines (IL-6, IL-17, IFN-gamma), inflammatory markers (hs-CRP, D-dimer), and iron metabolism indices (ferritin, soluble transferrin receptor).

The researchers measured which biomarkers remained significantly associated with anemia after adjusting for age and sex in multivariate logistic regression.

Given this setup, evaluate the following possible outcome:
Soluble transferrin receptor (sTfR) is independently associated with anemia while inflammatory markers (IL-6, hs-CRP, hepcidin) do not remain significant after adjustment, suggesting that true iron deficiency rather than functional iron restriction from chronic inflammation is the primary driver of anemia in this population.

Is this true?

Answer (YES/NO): NO